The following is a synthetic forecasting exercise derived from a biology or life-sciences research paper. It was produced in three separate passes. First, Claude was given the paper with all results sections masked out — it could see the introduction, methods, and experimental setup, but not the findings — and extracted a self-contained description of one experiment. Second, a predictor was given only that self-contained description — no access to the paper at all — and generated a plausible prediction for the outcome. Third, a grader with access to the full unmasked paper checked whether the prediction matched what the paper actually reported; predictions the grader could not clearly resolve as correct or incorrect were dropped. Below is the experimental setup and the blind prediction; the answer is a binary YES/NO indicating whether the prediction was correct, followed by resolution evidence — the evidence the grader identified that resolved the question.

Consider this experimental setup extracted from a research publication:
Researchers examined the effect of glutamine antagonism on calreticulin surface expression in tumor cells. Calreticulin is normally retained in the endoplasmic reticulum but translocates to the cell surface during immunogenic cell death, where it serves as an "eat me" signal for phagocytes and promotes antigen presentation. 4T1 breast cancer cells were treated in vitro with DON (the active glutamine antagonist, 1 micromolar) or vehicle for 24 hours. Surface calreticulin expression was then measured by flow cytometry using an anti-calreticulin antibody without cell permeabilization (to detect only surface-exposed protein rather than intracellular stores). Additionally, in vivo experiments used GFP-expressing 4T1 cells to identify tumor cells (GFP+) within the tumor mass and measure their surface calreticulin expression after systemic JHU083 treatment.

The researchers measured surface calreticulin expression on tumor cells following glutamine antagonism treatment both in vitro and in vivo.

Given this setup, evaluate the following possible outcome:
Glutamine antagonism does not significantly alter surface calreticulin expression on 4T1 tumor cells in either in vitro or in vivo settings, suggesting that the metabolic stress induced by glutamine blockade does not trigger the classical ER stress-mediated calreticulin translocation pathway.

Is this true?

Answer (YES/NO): NO